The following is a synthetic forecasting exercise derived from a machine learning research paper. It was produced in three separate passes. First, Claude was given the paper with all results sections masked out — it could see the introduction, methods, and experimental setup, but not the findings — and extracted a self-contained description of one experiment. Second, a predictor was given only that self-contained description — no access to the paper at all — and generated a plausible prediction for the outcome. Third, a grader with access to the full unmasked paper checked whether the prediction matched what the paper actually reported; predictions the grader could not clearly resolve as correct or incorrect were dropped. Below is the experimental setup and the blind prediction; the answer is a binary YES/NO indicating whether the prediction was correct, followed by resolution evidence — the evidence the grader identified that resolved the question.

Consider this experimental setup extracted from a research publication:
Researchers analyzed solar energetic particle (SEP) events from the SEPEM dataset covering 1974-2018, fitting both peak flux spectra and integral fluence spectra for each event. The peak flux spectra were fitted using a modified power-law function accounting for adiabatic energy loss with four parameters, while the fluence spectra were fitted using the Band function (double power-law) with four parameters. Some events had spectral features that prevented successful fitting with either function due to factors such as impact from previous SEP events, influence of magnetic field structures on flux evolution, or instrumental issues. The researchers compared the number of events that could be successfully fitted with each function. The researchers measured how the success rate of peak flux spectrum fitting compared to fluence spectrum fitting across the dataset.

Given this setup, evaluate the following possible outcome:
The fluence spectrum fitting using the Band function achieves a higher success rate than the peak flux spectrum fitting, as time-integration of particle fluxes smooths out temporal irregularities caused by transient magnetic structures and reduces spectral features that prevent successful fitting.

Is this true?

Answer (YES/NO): YES